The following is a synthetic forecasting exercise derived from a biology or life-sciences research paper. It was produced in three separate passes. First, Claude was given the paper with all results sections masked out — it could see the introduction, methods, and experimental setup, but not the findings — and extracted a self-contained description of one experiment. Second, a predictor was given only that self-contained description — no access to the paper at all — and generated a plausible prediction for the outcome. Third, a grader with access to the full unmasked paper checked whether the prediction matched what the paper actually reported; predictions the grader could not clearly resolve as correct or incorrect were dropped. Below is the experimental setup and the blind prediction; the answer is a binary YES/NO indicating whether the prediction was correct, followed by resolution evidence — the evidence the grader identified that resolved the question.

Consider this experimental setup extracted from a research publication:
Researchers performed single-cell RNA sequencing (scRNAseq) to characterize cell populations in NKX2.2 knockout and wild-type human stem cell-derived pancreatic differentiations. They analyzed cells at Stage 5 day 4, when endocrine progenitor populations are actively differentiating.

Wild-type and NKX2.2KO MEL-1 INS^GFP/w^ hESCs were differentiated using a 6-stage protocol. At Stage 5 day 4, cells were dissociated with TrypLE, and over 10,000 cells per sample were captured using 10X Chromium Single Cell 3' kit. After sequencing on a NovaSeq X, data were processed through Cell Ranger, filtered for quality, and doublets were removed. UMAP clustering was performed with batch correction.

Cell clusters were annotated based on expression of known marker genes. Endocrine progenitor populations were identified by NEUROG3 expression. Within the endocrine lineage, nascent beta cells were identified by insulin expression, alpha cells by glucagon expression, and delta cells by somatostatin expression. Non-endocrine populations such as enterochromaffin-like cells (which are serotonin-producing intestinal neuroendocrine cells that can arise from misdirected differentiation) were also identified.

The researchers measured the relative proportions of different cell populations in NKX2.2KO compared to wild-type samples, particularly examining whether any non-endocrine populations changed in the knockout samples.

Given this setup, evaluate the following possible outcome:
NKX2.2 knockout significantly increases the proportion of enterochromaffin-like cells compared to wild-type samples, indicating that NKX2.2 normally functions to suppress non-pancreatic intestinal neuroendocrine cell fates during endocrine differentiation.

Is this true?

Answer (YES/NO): NO